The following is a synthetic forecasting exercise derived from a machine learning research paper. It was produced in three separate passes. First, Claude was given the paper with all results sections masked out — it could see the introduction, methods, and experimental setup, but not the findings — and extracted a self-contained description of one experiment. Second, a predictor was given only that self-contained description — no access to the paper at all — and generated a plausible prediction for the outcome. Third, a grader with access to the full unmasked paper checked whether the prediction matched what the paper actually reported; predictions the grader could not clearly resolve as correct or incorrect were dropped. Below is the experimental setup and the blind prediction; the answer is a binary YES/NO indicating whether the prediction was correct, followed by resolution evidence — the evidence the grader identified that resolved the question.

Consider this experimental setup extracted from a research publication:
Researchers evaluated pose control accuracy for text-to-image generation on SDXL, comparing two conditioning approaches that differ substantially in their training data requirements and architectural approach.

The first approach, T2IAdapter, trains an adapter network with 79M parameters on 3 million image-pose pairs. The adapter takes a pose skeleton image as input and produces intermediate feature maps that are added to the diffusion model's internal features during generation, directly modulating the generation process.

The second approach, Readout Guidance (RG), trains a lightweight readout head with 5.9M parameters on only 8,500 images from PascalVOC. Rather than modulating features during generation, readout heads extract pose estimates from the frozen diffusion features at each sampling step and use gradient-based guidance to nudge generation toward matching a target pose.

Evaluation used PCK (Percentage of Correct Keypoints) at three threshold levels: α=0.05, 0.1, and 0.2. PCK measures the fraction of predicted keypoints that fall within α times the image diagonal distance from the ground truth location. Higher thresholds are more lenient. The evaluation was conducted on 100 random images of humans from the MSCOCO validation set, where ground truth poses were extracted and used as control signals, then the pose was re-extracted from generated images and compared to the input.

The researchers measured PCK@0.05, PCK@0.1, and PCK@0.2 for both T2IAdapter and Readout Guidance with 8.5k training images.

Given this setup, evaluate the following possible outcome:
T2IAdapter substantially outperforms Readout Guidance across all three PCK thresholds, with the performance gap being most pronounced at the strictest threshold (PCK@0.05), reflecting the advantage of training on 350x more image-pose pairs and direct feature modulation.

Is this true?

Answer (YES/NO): NO